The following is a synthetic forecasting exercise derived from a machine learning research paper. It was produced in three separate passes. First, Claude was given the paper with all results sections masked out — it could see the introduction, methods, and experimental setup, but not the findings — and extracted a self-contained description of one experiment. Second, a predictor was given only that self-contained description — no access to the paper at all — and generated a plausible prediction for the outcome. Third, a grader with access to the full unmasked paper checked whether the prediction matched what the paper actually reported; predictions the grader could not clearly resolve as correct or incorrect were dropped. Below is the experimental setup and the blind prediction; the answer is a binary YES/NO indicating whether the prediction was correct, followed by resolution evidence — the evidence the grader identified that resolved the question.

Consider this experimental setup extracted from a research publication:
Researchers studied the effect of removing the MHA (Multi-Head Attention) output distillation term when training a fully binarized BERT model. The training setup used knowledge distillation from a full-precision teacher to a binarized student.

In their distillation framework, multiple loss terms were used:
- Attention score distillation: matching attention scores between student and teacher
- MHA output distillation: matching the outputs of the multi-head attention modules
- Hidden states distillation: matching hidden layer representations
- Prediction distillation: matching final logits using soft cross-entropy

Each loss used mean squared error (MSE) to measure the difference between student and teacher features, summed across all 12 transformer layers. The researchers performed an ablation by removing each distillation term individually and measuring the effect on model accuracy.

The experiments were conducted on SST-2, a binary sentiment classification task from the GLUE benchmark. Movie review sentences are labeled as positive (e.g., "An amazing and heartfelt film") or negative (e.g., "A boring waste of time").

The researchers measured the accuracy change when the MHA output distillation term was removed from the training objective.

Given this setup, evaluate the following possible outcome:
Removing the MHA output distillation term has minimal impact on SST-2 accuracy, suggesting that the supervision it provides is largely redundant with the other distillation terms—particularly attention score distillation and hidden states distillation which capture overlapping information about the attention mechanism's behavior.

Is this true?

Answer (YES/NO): NO